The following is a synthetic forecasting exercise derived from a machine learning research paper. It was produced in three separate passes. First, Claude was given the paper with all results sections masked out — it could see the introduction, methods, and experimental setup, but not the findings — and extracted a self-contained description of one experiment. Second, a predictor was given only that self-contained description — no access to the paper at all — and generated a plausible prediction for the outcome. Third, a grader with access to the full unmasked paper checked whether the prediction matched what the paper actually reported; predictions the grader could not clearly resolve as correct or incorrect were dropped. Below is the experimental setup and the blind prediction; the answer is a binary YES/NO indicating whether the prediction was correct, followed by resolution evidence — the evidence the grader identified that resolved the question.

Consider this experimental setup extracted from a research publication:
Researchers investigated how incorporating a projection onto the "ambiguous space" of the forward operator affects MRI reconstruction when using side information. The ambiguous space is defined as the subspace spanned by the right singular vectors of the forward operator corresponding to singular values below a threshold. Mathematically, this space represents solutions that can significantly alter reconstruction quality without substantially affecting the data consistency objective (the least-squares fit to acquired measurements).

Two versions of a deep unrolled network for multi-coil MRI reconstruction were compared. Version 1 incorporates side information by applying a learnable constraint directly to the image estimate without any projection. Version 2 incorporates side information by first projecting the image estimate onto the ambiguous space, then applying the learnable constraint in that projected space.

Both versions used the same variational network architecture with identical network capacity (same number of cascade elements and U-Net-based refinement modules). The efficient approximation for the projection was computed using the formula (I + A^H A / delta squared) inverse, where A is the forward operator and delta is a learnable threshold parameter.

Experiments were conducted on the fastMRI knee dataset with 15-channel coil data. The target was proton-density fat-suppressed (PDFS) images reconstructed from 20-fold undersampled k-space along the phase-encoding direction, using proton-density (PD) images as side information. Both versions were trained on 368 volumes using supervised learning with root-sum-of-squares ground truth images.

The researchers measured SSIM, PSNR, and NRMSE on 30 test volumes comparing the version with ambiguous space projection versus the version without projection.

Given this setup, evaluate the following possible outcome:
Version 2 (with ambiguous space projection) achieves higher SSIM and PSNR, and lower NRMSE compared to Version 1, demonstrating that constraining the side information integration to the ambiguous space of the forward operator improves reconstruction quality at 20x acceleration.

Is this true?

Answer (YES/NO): YES